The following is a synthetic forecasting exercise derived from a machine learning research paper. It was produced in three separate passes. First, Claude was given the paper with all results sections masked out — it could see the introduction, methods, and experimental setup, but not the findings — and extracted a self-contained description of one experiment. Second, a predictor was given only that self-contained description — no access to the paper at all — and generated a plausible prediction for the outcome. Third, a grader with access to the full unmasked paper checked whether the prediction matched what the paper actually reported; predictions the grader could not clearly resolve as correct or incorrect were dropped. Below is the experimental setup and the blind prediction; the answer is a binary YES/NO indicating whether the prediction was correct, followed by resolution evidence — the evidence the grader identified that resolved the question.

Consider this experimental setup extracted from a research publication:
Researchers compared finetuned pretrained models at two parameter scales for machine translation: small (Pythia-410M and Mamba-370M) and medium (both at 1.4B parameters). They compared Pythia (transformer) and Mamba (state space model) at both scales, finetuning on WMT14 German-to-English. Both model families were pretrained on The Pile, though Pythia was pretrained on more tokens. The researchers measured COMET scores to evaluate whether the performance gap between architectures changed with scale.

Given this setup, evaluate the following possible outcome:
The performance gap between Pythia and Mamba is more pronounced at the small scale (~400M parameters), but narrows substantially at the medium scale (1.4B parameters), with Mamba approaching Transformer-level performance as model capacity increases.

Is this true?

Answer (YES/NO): YES